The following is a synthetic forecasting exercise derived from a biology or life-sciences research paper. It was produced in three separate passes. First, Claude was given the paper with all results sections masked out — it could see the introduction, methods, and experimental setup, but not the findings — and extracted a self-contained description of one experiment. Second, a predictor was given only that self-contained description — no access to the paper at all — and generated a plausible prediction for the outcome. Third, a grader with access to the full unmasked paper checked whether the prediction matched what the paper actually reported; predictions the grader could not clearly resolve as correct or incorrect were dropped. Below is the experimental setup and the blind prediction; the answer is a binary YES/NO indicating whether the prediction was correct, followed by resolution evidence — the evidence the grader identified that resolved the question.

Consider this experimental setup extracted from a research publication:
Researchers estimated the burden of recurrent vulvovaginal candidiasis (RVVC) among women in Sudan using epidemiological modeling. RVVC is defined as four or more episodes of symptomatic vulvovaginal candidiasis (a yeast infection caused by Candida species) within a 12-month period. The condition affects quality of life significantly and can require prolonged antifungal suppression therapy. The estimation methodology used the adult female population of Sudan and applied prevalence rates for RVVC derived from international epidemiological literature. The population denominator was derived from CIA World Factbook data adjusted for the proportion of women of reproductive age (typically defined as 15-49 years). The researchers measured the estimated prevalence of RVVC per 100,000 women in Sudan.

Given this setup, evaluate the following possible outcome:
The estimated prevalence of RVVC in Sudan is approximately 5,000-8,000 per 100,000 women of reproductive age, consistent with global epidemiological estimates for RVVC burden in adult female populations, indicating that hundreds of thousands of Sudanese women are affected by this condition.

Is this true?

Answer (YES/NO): NO